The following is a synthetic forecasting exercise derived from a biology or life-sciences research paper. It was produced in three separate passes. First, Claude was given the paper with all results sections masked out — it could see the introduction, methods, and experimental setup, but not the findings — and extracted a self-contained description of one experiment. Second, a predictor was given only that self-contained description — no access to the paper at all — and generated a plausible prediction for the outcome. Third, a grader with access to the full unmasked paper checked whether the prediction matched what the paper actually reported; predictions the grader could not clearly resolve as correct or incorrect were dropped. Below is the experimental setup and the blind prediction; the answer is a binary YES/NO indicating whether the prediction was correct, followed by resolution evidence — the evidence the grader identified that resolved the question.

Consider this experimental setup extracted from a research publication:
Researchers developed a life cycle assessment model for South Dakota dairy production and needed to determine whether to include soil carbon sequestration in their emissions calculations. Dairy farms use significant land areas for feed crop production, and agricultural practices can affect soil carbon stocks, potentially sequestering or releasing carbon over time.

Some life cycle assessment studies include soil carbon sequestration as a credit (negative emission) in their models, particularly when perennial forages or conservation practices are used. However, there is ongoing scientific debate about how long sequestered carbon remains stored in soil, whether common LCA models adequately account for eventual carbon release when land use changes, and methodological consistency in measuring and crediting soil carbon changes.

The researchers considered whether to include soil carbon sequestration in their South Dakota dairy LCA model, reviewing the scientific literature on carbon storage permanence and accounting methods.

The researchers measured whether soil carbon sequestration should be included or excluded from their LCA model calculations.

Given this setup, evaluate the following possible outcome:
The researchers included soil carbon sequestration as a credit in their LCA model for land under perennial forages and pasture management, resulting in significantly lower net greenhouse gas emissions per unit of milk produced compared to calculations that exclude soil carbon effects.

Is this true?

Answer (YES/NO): NO